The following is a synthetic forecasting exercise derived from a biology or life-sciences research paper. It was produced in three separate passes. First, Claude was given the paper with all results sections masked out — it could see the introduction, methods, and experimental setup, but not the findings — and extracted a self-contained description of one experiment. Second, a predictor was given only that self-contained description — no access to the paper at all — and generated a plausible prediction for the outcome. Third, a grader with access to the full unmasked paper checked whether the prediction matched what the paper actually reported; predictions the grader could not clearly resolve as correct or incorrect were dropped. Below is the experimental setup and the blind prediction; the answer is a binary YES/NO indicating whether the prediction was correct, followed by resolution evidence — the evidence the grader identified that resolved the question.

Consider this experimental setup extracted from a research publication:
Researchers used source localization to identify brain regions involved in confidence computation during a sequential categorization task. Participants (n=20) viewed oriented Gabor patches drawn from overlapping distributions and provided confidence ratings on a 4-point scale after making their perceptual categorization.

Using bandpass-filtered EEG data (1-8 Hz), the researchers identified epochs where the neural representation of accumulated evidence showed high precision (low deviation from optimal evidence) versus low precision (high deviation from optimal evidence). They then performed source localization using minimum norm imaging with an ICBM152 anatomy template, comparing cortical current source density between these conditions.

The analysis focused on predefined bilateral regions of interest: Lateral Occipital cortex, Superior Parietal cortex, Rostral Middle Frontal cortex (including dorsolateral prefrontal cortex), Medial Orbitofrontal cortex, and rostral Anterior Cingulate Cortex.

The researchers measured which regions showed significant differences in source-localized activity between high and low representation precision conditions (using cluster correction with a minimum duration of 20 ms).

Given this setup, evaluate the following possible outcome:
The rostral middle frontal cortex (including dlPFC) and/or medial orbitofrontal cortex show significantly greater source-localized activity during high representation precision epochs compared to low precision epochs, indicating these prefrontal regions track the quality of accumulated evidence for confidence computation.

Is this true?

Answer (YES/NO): NO